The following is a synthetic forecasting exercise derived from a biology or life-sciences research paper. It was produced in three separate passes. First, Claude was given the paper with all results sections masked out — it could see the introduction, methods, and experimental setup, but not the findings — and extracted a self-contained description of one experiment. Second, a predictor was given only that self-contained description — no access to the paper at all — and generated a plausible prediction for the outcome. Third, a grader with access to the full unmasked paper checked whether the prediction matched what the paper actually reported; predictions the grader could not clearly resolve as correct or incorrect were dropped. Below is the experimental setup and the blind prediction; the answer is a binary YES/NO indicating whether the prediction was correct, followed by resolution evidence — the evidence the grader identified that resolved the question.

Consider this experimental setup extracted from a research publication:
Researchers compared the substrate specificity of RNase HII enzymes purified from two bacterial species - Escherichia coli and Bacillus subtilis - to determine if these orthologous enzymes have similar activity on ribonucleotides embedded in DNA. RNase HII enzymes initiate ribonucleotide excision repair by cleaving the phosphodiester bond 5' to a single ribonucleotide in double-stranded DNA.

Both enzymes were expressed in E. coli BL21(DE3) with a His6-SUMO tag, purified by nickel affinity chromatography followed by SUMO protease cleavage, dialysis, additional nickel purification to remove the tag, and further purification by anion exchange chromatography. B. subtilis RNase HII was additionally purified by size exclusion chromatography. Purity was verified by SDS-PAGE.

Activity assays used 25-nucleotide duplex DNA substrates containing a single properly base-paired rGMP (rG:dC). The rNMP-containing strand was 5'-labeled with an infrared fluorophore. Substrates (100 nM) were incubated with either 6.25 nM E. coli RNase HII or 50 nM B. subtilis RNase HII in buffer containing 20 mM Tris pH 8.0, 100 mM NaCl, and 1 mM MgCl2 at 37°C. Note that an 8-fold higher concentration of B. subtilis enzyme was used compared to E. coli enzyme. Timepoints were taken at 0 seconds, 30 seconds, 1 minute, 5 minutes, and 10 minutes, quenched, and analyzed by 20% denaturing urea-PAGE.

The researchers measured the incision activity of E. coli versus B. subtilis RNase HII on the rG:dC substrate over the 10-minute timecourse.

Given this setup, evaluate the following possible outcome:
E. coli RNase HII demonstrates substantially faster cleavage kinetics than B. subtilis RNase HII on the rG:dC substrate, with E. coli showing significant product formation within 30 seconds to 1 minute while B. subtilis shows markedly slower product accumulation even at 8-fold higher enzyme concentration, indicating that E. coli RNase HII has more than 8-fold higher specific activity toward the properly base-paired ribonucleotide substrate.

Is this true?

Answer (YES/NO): YES